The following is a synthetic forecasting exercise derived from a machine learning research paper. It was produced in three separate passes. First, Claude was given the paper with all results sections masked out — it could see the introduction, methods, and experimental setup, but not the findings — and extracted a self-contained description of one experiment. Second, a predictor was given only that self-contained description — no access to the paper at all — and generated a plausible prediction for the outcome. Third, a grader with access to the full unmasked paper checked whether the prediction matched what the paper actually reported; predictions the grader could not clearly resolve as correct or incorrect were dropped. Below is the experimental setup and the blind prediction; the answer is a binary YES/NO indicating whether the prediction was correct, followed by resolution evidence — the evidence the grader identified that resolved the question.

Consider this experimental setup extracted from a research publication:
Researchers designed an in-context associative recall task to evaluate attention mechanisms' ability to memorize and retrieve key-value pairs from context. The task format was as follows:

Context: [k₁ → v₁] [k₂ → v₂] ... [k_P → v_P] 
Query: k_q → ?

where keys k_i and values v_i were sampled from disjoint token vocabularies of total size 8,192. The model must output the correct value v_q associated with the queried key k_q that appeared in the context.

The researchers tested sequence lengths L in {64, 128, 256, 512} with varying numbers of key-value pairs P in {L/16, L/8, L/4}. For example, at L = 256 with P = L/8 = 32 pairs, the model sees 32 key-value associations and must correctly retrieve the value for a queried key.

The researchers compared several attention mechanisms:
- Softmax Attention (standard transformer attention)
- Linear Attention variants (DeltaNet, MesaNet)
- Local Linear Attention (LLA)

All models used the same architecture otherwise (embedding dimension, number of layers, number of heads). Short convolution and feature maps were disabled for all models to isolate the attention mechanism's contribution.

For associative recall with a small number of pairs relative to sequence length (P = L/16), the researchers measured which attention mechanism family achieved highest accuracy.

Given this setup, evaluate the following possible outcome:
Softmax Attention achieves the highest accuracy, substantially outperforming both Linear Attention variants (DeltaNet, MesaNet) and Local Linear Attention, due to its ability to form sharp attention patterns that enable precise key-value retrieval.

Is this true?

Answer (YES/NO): NO